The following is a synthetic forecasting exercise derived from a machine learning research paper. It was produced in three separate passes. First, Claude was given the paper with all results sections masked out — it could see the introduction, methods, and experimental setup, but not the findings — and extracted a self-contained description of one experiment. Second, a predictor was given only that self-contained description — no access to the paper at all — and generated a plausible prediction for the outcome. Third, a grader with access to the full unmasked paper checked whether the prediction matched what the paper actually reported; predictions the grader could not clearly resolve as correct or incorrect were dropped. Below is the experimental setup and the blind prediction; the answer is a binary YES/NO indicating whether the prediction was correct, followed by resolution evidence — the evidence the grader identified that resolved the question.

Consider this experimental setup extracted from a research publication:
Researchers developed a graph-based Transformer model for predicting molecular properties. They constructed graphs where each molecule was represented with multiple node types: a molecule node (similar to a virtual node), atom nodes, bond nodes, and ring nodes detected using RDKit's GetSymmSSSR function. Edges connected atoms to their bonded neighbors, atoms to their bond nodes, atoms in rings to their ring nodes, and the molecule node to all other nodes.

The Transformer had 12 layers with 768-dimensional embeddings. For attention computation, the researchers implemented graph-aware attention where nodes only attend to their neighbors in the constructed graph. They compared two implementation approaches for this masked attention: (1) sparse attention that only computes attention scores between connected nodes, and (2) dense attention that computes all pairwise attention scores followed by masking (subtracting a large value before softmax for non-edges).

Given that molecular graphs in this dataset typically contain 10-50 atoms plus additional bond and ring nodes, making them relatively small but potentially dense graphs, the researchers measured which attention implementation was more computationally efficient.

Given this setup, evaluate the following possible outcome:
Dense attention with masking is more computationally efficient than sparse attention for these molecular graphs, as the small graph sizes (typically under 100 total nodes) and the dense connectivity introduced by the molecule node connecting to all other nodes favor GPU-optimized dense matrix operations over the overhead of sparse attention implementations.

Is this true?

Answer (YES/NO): YES